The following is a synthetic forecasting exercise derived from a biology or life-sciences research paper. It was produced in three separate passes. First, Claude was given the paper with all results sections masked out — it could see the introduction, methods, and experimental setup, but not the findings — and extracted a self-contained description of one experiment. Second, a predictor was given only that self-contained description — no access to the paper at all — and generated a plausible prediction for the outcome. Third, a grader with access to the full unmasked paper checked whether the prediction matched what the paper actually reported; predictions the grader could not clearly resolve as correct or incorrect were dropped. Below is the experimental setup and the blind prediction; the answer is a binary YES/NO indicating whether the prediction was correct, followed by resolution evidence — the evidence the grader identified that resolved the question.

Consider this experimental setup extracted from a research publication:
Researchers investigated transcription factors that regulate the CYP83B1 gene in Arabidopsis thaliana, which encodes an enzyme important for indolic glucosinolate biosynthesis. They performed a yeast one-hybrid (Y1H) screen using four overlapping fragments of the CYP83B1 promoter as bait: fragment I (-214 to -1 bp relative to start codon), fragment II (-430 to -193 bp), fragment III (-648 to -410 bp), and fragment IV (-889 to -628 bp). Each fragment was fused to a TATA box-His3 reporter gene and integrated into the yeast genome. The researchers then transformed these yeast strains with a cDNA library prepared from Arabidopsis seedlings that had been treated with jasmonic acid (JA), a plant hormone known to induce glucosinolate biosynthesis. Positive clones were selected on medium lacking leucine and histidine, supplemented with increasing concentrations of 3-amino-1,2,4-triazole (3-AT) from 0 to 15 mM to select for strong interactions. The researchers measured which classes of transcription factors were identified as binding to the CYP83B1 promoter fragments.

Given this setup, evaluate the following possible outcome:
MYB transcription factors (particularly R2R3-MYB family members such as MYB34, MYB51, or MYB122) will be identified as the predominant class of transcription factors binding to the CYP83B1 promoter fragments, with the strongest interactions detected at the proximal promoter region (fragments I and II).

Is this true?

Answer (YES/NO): NO